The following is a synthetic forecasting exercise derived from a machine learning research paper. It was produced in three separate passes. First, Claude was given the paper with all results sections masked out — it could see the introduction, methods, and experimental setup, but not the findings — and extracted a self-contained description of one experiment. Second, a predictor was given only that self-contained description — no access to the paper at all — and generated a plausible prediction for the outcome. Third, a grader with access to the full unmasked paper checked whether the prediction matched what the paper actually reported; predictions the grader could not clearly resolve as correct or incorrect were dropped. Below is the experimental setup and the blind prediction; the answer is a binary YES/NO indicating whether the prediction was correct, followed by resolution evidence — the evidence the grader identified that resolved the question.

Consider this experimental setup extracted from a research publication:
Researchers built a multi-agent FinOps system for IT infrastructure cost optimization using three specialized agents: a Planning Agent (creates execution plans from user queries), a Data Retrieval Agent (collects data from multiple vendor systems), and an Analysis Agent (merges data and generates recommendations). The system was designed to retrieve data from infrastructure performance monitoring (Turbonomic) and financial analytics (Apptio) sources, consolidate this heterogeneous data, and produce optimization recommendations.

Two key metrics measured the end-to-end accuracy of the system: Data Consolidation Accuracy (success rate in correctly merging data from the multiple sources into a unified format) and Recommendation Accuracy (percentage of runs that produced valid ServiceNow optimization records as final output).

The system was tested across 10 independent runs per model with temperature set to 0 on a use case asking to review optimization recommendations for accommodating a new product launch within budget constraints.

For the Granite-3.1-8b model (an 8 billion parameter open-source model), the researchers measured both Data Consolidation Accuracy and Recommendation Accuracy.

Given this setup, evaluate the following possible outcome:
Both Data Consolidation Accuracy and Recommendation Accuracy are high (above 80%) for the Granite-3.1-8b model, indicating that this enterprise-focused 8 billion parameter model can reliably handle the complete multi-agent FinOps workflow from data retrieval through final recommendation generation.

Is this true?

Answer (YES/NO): NO